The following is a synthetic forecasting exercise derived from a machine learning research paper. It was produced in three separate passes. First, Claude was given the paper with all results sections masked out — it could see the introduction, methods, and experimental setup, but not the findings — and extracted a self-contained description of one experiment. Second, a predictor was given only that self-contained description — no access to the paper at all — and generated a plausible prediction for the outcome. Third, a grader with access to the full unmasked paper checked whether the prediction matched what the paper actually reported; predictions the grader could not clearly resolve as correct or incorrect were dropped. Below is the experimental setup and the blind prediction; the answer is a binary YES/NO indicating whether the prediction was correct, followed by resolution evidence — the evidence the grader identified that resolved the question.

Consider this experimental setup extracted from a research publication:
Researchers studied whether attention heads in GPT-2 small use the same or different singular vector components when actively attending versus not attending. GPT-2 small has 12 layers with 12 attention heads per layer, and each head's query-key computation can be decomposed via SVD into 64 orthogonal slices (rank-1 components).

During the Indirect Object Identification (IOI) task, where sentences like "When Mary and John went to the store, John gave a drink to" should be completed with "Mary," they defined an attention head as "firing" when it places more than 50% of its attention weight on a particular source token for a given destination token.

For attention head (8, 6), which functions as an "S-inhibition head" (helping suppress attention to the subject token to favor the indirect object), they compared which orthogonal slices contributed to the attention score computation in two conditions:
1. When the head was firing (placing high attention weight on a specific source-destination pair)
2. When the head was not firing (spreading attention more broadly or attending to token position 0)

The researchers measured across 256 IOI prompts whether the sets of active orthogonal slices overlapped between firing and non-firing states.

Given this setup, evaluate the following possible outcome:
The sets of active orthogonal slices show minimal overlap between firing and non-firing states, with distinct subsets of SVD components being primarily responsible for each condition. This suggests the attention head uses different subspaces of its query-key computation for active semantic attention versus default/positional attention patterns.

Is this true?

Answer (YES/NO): YES